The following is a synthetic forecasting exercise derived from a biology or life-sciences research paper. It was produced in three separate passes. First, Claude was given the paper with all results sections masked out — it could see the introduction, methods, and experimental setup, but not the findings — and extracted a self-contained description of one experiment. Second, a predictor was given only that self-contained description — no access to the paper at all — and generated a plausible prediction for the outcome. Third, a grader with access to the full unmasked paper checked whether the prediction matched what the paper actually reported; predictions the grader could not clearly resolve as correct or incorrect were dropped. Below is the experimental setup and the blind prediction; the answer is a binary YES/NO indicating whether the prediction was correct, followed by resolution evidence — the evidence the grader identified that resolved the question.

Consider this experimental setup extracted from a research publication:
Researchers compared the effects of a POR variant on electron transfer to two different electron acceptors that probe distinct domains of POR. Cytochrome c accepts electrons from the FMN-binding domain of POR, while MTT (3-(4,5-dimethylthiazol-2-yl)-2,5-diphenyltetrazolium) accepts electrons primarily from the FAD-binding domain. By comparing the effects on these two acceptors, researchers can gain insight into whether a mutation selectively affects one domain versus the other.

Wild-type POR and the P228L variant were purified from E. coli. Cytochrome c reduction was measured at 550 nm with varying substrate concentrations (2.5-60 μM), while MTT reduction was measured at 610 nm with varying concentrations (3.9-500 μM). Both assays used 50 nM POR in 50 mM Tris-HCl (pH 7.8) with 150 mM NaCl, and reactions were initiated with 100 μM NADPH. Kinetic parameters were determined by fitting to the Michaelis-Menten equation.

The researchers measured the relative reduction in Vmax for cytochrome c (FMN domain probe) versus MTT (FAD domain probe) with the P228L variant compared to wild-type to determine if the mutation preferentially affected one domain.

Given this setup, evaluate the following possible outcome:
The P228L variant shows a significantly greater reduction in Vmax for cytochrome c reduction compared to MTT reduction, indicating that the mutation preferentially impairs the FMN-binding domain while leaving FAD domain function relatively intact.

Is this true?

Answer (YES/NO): NO